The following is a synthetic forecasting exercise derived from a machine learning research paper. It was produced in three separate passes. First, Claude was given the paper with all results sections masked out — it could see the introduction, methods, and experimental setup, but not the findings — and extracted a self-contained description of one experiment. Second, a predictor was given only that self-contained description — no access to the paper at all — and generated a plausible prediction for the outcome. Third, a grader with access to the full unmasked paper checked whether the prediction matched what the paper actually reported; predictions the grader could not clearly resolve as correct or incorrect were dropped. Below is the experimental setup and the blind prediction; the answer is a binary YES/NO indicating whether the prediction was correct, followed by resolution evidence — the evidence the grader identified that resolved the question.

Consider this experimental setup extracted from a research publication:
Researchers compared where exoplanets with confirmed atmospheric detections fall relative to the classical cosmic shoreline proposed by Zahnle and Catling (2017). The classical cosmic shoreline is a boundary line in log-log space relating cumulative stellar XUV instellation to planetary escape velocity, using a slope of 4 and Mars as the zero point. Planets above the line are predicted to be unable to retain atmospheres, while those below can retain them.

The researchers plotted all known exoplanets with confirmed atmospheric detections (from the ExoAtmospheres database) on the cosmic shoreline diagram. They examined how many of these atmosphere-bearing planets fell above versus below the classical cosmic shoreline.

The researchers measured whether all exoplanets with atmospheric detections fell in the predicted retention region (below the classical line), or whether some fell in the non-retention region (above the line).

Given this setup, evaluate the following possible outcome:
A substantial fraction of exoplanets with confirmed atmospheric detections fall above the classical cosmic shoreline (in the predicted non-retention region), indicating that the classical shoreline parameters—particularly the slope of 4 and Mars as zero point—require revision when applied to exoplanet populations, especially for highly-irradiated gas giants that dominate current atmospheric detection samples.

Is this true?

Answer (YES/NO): NO